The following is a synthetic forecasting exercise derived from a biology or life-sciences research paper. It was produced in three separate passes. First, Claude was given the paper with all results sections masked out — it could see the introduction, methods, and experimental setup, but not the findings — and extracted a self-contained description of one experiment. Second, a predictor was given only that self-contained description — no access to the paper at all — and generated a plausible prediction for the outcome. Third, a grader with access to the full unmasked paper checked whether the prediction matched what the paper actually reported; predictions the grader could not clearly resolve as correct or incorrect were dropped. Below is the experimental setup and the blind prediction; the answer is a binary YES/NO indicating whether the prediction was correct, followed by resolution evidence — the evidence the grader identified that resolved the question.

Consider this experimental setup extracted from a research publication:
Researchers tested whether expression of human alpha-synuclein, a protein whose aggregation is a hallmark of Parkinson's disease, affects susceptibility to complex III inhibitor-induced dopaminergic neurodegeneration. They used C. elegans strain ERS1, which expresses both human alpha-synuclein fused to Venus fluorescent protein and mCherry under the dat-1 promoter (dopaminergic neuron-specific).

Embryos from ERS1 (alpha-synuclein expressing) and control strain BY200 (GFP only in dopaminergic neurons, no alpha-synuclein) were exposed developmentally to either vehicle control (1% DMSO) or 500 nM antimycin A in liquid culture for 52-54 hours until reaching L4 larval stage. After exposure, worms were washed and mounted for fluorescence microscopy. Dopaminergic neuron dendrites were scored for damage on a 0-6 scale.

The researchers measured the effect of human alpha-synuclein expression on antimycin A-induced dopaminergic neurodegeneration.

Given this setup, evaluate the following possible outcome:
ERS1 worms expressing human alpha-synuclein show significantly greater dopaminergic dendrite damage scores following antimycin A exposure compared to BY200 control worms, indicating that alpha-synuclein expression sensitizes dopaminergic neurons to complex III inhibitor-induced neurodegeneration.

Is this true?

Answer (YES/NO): NO